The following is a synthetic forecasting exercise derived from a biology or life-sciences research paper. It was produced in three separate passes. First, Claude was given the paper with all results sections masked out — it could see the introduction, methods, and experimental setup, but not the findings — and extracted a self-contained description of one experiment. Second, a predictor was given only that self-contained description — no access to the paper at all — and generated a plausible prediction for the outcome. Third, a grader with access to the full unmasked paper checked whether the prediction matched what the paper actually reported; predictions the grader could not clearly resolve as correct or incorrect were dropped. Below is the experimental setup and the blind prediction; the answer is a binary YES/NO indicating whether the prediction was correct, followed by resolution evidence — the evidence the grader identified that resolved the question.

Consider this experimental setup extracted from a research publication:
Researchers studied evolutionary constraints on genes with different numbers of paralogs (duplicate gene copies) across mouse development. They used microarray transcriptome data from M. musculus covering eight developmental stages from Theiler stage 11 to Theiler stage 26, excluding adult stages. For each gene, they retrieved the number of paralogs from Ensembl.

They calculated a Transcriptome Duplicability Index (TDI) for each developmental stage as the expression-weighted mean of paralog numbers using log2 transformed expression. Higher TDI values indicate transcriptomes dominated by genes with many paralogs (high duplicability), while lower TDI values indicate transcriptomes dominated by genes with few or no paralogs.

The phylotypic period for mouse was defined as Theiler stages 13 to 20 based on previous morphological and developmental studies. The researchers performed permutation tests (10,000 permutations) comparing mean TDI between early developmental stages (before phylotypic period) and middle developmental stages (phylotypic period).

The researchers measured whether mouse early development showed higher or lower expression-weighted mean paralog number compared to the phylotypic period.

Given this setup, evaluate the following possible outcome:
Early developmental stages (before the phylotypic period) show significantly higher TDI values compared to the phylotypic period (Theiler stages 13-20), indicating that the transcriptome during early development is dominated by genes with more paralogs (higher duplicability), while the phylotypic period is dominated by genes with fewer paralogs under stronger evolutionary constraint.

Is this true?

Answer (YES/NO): NO